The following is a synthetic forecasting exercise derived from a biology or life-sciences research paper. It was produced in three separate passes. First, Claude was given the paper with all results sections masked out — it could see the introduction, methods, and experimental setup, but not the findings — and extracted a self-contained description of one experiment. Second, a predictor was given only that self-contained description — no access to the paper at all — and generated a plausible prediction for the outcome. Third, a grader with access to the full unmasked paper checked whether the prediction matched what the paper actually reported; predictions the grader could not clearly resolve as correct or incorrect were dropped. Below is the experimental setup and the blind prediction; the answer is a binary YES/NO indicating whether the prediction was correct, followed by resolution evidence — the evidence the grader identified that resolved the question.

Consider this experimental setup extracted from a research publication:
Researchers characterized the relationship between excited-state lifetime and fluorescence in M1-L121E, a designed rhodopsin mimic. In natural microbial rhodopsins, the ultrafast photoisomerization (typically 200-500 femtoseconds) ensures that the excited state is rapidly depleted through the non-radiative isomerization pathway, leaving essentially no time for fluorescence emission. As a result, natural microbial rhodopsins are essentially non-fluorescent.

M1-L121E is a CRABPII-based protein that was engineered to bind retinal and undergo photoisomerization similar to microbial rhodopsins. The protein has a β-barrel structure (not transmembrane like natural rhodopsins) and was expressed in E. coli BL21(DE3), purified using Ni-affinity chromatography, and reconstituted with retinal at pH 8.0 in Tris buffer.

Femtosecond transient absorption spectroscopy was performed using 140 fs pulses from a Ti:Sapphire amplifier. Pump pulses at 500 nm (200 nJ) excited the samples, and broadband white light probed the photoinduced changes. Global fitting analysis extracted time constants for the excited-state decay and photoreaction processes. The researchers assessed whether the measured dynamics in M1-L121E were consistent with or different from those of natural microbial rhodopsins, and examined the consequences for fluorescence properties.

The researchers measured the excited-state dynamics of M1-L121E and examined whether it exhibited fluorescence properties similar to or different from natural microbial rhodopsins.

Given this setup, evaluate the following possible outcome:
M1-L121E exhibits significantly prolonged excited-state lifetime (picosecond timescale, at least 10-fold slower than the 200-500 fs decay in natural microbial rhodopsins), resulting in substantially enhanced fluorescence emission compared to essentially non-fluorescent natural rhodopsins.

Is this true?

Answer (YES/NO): YES